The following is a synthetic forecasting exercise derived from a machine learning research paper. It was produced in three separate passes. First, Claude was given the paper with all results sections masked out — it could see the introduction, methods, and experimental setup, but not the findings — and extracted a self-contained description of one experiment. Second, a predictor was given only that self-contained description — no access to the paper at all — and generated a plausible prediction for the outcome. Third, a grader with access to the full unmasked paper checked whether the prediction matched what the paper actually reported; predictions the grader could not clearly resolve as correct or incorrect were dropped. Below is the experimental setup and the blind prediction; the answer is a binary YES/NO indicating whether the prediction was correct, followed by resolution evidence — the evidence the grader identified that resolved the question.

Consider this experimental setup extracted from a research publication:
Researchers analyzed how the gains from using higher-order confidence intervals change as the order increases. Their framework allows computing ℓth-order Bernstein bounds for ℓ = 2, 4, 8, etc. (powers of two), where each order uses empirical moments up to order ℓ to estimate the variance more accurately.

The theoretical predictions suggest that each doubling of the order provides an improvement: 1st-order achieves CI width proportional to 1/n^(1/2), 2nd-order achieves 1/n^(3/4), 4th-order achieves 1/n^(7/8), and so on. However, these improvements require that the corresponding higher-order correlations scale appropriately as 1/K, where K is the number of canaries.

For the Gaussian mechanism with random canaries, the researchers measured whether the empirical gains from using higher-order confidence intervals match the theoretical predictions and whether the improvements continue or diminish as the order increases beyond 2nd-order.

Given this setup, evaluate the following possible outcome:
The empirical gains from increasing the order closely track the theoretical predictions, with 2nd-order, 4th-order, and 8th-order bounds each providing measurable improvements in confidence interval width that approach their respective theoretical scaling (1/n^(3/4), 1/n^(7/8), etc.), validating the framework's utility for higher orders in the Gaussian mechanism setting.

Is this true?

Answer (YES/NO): NO